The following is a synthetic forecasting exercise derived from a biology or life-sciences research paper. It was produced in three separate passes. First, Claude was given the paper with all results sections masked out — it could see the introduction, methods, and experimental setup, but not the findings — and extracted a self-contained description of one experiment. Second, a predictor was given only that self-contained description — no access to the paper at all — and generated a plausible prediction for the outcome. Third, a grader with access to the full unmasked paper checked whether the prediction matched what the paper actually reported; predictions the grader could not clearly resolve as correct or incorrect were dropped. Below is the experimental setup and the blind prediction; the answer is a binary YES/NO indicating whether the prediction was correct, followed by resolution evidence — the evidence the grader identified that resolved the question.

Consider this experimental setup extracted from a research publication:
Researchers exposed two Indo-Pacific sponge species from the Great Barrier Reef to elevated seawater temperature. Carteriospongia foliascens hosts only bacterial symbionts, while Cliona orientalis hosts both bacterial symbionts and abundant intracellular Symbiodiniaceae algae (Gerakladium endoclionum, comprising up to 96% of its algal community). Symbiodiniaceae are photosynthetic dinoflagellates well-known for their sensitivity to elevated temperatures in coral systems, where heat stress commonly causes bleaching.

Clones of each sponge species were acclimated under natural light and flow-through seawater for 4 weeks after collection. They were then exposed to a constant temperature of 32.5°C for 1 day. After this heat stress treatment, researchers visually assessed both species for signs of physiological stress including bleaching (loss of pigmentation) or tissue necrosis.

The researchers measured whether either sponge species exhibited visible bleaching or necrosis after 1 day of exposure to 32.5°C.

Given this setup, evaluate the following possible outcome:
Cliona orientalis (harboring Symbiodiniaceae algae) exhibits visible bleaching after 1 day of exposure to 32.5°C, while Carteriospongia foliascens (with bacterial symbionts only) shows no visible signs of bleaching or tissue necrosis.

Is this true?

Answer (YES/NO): NO